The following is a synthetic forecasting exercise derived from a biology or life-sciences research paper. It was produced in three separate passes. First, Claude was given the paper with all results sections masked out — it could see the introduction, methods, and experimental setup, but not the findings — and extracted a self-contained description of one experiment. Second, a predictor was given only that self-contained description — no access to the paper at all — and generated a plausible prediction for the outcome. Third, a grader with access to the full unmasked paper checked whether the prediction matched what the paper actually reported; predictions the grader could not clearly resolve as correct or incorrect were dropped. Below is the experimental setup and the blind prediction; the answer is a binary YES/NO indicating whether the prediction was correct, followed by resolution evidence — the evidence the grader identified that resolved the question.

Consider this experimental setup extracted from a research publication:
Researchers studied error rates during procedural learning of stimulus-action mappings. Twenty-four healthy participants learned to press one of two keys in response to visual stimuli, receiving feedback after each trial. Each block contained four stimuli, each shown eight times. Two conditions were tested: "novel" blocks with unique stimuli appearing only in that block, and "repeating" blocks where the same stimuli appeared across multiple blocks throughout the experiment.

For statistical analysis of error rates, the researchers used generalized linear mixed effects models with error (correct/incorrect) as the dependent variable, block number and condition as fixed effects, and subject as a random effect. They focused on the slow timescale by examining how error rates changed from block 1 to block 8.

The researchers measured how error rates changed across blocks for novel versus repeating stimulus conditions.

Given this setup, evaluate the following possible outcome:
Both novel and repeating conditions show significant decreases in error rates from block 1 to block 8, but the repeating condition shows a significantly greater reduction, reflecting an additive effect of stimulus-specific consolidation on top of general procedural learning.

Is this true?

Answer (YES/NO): NO